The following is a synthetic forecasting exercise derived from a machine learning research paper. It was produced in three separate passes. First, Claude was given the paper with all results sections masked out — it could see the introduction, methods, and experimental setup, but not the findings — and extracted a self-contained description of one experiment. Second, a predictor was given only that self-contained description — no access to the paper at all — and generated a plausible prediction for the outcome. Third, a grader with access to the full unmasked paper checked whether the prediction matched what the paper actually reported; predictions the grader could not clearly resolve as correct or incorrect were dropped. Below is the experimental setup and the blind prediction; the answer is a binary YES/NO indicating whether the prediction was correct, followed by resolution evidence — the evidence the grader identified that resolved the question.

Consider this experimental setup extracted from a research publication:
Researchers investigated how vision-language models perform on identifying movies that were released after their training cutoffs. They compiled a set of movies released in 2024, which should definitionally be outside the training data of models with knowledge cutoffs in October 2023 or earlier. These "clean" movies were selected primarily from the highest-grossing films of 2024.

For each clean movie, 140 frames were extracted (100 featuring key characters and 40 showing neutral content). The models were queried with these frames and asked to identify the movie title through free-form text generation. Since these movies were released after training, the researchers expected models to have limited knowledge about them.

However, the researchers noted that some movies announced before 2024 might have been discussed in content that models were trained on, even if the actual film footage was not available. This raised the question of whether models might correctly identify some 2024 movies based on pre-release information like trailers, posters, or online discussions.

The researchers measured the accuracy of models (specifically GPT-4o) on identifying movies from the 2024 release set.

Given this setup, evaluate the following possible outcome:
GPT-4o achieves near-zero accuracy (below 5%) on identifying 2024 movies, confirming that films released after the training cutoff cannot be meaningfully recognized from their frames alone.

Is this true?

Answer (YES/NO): YES